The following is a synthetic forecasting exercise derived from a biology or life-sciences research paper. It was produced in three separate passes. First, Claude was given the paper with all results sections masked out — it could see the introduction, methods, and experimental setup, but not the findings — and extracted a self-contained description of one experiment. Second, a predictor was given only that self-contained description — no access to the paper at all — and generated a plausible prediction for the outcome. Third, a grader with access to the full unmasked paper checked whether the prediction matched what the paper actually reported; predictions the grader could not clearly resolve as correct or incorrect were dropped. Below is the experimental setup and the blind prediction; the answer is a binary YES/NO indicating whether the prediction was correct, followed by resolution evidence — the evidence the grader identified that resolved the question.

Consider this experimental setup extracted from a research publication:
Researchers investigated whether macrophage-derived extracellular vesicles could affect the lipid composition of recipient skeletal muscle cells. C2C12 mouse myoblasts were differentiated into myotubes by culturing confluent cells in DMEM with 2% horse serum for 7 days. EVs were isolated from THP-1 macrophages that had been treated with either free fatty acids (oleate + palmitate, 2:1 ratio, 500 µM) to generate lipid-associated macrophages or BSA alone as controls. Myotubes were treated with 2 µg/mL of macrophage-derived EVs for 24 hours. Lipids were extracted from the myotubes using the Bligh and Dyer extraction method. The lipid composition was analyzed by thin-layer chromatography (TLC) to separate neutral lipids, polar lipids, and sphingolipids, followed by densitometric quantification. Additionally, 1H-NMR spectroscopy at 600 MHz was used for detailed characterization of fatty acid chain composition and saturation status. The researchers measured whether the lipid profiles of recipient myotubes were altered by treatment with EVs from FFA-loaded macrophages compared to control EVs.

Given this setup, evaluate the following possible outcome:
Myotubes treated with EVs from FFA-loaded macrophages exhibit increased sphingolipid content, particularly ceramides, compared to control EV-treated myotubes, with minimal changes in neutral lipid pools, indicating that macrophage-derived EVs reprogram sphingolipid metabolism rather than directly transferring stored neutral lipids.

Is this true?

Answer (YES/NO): NO